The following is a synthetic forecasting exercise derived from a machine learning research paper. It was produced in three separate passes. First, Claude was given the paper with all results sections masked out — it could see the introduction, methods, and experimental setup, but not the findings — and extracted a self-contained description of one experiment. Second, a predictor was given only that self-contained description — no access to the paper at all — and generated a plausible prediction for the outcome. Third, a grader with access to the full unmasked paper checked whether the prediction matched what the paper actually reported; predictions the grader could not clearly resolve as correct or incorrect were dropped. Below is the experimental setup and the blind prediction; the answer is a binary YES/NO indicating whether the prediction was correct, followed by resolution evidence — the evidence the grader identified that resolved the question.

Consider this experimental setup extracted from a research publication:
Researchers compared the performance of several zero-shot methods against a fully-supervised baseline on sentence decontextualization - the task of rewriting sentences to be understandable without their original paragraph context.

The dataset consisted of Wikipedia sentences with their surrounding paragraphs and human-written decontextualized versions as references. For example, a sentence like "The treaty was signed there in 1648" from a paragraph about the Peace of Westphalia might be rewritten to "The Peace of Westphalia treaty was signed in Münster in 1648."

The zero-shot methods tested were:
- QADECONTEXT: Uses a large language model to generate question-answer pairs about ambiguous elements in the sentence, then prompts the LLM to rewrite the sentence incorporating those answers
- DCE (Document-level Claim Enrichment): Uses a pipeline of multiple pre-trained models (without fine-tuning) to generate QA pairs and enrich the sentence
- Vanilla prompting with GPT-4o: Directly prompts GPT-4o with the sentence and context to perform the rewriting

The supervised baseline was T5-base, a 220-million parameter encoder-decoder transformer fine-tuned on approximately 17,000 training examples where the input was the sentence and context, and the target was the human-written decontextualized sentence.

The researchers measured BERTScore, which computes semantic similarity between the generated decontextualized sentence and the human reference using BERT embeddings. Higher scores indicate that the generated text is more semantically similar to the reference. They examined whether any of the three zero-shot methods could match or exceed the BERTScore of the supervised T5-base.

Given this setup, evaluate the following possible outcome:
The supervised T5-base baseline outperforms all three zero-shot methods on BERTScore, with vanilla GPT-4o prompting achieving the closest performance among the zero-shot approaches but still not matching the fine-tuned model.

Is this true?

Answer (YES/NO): NO